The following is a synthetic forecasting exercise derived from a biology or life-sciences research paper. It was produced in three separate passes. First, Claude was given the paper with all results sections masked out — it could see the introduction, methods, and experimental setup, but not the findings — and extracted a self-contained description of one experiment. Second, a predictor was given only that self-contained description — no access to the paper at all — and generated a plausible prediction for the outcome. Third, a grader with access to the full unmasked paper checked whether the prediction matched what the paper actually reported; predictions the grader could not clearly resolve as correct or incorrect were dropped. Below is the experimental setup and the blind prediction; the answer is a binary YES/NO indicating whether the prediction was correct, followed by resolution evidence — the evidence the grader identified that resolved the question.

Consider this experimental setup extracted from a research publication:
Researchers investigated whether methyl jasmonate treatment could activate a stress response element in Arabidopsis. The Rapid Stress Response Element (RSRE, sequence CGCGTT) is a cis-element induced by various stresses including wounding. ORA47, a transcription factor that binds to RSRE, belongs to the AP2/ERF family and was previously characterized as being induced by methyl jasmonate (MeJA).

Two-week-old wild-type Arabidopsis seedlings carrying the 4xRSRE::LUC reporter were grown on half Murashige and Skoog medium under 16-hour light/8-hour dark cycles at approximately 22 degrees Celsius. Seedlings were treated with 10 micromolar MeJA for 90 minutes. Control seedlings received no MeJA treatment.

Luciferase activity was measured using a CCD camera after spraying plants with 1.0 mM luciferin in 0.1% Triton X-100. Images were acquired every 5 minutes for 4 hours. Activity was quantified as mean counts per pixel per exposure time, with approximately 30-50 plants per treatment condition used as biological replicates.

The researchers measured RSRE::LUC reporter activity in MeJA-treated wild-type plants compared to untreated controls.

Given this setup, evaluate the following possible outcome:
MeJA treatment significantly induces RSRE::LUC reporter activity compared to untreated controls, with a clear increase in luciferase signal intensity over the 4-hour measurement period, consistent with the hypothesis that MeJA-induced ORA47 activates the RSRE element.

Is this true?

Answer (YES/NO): YES